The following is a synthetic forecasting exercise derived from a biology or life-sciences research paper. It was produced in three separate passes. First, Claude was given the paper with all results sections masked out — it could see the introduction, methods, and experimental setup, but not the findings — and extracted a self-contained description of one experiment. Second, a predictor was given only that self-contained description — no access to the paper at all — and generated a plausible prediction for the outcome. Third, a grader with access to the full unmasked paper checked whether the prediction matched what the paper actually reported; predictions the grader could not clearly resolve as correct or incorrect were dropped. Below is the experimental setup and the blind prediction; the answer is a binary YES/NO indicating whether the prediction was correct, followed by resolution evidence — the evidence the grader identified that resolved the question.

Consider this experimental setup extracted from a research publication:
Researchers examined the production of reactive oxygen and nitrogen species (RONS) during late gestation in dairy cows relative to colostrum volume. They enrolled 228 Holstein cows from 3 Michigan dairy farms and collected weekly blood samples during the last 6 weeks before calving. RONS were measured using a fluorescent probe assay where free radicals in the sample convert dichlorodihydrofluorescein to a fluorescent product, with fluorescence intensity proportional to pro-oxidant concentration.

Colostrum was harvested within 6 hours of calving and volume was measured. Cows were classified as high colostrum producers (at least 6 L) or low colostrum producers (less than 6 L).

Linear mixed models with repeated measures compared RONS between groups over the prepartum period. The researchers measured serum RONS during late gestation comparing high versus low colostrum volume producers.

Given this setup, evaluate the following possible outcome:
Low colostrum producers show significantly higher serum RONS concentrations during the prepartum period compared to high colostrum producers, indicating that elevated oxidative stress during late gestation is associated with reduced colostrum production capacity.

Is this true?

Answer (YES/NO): NO